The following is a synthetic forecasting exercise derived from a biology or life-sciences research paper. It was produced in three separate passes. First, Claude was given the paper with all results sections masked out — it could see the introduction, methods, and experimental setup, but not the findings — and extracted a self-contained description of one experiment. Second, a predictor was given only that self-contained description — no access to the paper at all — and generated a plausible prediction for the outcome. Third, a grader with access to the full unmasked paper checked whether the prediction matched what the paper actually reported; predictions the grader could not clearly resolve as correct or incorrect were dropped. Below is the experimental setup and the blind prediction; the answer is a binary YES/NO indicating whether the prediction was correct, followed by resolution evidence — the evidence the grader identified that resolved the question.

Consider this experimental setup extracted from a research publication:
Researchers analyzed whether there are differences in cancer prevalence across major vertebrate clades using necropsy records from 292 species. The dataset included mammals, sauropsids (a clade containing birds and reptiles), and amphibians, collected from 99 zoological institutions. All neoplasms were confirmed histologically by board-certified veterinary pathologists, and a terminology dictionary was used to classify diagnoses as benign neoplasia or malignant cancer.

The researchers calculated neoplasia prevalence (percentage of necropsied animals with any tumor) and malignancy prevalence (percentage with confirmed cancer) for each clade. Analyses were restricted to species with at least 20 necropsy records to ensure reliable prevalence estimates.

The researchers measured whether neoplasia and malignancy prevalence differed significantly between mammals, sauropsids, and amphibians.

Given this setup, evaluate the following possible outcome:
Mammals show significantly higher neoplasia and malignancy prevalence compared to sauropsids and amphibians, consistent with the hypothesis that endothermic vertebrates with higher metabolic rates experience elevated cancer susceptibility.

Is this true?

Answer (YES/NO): NO